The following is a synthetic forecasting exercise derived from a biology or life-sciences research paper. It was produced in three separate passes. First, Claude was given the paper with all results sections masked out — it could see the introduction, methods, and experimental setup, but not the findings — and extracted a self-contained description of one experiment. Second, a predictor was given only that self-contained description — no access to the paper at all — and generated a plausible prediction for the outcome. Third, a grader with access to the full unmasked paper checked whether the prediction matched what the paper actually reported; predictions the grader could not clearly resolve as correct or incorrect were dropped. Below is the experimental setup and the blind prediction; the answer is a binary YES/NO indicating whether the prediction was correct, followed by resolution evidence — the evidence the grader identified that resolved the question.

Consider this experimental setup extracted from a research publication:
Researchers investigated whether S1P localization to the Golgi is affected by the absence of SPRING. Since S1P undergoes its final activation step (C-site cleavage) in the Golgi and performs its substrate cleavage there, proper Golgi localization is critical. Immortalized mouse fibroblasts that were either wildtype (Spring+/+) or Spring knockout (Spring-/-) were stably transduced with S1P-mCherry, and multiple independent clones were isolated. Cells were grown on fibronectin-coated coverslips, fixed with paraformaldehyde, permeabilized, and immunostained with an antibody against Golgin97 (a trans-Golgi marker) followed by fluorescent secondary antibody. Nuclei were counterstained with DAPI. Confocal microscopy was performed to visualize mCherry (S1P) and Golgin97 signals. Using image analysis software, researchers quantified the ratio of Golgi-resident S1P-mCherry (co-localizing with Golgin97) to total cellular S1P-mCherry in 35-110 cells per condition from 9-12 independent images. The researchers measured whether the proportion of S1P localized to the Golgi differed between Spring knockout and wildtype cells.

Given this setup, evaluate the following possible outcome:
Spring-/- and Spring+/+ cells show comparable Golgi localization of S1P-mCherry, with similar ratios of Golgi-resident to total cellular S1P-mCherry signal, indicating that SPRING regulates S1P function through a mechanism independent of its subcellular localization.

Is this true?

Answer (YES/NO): NO